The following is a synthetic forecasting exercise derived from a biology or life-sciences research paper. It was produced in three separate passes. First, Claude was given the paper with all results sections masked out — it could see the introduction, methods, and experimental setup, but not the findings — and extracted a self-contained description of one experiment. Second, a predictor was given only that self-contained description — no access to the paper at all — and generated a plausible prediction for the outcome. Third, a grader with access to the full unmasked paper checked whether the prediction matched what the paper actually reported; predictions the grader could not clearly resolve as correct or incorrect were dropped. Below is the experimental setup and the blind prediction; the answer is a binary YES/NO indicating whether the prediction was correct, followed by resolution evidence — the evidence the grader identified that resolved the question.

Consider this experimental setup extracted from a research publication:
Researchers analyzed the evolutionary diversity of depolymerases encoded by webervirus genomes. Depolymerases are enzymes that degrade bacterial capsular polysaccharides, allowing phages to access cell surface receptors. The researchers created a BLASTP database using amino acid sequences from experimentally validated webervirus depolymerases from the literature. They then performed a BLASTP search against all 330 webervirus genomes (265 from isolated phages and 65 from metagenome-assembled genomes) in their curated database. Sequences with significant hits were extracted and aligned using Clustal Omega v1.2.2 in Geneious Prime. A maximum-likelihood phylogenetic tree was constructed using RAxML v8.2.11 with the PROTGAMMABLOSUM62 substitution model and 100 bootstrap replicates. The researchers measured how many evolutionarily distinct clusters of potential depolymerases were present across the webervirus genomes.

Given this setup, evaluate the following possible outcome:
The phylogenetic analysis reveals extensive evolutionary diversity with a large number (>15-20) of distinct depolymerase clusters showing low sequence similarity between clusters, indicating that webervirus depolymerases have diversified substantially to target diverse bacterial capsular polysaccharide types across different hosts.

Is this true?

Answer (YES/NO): NO